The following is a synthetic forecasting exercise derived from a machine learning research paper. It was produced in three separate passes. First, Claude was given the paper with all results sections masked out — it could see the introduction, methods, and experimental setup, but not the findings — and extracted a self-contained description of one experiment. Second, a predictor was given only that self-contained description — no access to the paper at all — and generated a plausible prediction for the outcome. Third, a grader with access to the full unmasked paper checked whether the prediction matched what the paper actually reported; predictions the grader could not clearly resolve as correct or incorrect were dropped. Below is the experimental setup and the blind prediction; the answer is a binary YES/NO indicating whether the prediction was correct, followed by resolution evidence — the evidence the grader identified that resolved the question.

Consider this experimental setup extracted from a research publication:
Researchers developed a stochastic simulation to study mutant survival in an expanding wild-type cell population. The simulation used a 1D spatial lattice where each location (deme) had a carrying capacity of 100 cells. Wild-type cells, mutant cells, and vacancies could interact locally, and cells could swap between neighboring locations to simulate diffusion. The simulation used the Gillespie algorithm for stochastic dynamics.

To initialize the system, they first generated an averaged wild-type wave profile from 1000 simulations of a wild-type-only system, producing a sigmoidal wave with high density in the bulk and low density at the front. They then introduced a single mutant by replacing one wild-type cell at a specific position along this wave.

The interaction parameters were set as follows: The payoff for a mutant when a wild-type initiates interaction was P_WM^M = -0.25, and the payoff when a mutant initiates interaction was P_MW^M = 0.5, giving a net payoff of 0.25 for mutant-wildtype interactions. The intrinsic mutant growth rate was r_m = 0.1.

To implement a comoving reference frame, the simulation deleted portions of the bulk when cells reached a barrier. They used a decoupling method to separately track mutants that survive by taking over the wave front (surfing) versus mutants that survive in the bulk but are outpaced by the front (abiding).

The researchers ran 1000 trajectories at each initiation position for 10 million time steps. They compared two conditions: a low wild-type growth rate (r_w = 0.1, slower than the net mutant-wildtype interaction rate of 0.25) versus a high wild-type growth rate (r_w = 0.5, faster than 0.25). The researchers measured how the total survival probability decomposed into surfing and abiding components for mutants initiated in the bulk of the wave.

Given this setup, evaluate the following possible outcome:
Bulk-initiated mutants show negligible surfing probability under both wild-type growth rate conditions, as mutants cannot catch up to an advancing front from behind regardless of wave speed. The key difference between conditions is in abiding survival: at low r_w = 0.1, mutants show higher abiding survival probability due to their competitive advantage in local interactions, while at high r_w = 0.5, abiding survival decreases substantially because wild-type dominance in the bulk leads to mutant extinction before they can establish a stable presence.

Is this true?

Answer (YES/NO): NO